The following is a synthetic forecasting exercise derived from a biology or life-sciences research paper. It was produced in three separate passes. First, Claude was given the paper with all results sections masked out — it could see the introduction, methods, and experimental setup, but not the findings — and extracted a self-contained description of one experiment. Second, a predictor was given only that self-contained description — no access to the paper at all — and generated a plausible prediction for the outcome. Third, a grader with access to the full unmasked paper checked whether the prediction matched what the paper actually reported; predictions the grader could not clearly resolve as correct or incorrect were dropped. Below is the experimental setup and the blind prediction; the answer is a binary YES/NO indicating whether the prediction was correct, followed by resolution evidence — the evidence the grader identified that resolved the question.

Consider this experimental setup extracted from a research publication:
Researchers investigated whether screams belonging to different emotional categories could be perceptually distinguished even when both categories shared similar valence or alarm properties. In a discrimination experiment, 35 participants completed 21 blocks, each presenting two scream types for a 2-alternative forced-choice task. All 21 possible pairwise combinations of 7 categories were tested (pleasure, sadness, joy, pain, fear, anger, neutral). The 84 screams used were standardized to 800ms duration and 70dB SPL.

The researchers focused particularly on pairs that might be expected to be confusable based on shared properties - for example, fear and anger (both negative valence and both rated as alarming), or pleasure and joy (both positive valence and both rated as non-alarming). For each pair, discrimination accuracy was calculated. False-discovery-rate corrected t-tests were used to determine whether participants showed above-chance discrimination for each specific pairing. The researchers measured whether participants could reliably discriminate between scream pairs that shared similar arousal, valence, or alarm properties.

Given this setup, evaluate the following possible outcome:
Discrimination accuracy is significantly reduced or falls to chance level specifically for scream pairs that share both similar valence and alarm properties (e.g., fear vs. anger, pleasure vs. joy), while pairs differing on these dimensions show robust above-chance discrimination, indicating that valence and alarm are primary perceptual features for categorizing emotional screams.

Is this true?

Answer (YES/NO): NO